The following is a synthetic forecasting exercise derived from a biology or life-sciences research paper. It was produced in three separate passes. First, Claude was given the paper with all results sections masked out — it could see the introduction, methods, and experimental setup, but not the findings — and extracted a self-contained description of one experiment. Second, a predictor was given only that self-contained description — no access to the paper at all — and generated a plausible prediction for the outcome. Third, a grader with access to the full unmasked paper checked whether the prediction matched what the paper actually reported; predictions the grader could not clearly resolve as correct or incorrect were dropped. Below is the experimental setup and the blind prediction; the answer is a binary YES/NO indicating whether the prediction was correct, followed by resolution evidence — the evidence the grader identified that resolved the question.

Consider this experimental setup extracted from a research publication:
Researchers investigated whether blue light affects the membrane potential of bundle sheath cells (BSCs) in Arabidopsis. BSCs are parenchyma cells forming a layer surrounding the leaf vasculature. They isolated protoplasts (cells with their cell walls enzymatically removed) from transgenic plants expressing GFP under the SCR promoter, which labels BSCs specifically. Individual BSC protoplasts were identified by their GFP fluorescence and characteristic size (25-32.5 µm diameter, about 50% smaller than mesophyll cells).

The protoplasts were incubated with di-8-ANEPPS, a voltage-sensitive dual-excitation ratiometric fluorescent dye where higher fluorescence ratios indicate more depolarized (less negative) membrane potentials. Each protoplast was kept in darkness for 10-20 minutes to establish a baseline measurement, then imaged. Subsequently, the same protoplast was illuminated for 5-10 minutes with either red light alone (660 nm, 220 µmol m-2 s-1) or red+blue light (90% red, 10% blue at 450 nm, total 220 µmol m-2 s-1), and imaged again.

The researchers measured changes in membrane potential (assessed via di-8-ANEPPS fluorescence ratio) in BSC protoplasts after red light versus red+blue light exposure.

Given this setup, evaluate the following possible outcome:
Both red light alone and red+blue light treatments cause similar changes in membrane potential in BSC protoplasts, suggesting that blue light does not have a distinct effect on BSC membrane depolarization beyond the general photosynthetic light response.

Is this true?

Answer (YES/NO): NO